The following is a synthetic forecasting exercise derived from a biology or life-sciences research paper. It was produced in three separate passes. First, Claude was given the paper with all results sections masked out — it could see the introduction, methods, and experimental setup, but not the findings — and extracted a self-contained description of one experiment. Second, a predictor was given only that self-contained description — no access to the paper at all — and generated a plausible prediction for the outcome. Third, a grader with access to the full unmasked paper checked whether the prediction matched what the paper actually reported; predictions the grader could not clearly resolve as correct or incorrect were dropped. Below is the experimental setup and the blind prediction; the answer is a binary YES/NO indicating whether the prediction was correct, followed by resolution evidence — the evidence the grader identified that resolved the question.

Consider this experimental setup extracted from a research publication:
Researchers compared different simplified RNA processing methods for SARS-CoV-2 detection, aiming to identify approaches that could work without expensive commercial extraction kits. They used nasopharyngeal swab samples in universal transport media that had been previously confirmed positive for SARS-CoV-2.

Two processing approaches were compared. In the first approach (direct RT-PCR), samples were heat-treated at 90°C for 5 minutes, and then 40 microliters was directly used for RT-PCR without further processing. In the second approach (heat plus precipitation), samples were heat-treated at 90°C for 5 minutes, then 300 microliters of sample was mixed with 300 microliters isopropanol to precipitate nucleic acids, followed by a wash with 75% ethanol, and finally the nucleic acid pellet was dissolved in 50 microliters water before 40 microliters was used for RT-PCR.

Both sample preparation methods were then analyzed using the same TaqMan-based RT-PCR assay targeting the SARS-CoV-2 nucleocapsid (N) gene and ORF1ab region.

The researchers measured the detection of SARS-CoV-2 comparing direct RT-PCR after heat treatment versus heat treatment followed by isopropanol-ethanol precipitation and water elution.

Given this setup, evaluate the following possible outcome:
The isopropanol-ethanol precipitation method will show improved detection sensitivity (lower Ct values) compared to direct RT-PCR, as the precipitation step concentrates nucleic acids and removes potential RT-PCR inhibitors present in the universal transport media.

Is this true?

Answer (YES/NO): YES